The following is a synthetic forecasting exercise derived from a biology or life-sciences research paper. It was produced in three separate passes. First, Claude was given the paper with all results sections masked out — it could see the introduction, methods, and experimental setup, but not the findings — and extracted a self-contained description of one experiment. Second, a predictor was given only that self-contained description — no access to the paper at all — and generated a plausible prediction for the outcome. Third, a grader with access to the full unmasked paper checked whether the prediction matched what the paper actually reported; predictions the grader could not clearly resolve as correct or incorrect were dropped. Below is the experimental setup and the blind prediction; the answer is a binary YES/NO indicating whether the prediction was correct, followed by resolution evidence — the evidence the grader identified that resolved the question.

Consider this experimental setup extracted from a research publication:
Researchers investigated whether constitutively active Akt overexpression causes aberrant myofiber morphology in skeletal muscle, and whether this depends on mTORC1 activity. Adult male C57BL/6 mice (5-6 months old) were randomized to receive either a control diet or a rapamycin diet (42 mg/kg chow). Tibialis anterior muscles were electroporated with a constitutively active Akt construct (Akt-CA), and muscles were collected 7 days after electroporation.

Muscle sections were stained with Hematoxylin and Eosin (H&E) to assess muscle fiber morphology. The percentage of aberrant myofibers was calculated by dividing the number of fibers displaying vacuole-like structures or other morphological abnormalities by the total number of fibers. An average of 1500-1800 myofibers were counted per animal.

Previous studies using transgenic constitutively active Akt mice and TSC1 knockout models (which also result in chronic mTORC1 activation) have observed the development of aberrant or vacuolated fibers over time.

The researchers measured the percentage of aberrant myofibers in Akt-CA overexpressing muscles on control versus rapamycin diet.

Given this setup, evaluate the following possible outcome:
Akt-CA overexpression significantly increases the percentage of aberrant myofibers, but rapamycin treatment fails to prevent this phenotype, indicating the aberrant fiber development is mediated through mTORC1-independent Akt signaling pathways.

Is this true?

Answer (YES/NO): YES